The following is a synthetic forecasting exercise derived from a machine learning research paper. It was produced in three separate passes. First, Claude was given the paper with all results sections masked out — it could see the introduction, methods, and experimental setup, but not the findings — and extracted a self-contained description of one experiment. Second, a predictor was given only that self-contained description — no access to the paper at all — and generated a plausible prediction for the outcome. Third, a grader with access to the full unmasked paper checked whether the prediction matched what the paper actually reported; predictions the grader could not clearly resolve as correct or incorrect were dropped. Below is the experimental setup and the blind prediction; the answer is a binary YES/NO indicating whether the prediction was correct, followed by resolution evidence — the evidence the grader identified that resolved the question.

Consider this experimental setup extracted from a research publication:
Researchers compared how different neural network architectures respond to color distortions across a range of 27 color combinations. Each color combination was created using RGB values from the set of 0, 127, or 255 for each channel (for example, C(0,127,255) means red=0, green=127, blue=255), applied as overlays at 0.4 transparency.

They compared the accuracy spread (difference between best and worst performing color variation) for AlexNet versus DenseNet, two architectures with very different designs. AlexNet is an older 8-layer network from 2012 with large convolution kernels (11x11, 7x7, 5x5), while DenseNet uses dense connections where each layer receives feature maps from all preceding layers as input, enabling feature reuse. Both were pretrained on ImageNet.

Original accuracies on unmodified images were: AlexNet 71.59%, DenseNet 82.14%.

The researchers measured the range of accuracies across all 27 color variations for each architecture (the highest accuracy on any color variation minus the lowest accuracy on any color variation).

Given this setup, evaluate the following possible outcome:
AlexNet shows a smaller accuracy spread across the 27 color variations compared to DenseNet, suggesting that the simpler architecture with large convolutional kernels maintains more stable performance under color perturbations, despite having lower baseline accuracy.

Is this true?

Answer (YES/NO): NO